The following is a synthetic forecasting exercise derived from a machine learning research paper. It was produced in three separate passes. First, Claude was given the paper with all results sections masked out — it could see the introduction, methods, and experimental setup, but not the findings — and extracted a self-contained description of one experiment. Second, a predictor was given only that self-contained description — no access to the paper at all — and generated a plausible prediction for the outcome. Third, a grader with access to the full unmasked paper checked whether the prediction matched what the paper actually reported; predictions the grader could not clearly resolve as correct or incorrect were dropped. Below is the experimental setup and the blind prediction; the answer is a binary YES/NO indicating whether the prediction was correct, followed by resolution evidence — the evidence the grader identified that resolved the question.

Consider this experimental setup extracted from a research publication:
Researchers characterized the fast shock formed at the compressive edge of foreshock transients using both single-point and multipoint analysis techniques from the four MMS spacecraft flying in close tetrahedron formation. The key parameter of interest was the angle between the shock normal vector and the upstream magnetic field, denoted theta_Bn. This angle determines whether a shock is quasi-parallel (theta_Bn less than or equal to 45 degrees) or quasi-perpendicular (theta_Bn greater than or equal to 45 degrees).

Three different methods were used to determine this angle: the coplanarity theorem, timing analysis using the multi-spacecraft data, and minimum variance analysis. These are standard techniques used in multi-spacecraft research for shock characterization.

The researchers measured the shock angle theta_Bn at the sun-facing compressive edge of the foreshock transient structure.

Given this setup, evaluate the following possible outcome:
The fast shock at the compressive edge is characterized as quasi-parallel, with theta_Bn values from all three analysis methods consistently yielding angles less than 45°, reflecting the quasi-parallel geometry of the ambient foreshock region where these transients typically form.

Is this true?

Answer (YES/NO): NO